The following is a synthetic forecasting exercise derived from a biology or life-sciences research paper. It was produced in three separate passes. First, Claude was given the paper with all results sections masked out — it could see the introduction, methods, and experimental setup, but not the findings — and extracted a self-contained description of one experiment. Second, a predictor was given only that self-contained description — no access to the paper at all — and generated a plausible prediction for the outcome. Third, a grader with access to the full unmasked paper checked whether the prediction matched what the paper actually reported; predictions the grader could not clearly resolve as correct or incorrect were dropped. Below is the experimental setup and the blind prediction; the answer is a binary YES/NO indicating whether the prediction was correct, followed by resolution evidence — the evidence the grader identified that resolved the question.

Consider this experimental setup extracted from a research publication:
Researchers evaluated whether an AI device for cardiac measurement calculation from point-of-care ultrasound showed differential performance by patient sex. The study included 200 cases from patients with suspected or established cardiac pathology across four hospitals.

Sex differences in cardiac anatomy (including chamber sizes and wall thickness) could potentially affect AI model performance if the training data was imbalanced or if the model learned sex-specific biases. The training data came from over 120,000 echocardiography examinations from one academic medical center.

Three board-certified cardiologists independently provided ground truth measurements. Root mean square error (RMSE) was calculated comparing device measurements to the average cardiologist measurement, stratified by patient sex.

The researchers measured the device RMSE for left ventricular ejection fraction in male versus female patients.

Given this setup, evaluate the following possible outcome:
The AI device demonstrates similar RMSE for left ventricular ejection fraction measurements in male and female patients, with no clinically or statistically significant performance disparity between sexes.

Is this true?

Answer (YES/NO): YES